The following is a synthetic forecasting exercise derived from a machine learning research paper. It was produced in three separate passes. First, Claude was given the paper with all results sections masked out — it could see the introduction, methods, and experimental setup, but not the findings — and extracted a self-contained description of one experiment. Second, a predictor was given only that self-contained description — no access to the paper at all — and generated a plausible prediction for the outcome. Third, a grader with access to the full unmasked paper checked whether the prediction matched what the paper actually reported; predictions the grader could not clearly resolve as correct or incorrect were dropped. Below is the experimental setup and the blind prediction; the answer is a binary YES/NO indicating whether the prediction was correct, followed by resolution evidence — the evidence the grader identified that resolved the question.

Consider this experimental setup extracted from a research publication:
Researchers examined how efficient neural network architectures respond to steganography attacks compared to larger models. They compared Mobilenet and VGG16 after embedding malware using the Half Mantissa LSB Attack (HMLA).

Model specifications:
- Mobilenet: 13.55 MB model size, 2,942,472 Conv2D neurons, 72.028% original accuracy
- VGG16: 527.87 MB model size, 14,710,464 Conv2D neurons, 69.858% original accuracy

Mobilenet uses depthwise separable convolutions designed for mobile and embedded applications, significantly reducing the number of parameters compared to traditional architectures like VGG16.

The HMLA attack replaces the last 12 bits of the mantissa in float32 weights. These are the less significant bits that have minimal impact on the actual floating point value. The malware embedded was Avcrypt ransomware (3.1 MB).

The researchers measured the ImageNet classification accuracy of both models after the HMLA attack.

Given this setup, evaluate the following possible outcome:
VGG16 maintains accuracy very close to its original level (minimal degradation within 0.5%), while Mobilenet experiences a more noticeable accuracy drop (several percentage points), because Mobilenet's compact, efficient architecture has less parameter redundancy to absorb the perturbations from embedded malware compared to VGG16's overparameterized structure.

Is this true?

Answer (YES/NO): NO